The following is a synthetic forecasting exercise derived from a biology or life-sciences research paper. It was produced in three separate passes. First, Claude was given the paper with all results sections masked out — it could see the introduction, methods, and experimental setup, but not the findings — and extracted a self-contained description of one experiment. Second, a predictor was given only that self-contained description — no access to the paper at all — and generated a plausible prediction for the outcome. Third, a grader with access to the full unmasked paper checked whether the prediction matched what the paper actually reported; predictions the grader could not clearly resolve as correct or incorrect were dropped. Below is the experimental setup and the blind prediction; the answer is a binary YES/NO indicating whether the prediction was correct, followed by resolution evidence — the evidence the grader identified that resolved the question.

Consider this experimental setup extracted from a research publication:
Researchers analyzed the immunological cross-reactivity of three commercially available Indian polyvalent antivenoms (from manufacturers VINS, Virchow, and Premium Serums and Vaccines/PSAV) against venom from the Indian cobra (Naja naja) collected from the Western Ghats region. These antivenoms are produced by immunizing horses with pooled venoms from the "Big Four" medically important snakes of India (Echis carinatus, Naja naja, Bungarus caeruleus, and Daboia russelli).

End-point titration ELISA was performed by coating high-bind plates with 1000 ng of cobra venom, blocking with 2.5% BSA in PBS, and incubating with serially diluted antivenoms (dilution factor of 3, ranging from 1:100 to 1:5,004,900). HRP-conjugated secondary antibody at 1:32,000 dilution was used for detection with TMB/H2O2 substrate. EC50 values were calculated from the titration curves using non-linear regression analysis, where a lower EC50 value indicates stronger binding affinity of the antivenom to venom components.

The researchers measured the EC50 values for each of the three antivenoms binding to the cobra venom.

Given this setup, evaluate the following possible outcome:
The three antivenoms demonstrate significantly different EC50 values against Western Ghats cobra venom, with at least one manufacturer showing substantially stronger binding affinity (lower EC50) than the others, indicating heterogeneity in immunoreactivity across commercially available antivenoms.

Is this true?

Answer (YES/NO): YES